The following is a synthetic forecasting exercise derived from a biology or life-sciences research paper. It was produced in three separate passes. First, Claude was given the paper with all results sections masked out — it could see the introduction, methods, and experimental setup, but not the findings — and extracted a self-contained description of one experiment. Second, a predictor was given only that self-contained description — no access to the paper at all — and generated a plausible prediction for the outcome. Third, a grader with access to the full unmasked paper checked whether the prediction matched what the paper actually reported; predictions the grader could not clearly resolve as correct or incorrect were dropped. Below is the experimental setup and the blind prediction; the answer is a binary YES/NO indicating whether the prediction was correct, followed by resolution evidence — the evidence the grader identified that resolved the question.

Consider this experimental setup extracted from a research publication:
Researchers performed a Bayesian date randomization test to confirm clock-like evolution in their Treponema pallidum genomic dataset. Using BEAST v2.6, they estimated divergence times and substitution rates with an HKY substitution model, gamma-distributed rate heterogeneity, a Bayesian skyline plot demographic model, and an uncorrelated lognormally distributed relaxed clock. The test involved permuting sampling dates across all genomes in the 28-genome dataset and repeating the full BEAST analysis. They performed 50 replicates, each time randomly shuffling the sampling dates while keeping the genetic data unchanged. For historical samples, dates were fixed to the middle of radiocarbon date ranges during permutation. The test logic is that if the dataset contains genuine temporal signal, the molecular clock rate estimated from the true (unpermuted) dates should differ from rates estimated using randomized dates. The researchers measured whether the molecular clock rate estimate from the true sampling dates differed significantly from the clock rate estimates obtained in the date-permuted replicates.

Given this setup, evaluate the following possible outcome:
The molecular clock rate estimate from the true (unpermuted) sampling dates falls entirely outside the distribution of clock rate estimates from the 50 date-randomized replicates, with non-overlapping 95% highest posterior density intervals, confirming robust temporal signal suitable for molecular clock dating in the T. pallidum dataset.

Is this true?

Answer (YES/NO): NO